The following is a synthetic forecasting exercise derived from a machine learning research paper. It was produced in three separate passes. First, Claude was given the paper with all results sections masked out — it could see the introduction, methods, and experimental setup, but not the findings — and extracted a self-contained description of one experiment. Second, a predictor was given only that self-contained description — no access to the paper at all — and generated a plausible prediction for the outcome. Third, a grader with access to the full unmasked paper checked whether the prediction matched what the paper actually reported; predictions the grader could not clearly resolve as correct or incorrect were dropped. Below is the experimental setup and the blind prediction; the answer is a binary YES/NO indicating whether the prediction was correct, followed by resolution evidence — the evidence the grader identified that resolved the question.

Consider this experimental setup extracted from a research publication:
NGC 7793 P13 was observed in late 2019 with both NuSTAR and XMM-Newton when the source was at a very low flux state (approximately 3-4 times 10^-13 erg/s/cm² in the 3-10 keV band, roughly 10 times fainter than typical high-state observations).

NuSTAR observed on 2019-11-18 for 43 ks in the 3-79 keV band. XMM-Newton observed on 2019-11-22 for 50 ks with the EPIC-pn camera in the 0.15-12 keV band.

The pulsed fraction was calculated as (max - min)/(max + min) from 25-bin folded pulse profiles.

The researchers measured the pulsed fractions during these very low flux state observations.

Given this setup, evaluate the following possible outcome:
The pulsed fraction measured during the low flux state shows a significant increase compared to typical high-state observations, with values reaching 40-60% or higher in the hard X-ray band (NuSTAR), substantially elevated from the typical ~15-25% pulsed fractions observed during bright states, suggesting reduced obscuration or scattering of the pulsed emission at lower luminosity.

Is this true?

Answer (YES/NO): YES